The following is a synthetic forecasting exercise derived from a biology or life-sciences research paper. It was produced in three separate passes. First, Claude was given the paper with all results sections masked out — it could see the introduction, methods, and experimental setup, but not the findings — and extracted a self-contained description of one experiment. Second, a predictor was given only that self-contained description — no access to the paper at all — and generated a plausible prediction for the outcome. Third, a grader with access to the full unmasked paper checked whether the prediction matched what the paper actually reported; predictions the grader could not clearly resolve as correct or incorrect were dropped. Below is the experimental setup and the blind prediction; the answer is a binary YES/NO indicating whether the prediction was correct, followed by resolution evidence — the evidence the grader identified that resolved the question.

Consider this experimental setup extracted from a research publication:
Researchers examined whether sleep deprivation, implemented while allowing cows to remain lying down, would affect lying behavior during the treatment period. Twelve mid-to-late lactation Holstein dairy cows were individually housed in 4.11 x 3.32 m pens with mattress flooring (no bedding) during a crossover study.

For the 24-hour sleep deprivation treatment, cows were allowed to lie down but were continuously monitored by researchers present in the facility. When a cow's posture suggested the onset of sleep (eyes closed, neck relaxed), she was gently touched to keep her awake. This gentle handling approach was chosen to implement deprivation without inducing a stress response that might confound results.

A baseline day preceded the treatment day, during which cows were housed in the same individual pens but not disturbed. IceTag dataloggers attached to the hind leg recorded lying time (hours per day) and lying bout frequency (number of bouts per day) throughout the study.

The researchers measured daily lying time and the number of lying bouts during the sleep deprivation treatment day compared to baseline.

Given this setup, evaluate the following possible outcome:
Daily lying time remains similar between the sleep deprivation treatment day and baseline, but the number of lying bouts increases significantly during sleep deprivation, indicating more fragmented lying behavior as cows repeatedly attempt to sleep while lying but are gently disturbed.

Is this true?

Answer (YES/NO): NO